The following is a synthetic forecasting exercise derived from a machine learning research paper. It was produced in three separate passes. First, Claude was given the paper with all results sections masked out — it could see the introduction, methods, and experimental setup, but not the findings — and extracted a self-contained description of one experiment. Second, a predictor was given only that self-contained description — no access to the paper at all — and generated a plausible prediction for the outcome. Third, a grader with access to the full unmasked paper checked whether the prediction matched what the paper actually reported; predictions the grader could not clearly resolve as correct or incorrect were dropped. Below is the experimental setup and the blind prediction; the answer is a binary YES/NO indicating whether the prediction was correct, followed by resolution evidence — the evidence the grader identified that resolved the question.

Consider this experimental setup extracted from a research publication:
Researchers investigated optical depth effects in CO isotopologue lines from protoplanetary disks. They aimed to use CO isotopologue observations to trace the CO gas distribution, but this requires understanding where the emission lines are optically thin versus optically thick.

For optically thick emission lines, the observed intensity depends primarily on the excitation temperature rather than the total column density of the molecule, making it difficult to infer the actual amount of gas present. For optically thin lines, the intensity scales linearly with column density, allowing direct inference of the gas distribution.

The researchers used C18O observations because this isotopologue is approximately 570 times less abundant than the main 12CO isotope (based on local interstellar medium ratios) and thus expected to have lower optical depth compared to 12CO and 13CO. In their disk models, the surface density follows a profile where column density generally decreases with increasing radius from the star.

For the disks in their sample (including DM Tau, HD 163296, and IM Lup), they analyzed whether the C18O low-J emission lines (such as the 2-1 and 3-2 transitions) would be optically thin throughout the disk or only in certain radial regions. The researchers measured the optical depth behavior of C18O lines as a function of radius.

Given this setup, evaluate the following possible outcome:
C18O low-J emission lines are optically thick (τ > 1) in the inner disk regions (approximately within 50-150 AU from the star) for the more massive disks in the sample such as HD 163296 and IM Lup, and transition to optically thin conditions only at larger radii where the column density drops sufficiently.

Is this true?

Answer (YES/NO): NO